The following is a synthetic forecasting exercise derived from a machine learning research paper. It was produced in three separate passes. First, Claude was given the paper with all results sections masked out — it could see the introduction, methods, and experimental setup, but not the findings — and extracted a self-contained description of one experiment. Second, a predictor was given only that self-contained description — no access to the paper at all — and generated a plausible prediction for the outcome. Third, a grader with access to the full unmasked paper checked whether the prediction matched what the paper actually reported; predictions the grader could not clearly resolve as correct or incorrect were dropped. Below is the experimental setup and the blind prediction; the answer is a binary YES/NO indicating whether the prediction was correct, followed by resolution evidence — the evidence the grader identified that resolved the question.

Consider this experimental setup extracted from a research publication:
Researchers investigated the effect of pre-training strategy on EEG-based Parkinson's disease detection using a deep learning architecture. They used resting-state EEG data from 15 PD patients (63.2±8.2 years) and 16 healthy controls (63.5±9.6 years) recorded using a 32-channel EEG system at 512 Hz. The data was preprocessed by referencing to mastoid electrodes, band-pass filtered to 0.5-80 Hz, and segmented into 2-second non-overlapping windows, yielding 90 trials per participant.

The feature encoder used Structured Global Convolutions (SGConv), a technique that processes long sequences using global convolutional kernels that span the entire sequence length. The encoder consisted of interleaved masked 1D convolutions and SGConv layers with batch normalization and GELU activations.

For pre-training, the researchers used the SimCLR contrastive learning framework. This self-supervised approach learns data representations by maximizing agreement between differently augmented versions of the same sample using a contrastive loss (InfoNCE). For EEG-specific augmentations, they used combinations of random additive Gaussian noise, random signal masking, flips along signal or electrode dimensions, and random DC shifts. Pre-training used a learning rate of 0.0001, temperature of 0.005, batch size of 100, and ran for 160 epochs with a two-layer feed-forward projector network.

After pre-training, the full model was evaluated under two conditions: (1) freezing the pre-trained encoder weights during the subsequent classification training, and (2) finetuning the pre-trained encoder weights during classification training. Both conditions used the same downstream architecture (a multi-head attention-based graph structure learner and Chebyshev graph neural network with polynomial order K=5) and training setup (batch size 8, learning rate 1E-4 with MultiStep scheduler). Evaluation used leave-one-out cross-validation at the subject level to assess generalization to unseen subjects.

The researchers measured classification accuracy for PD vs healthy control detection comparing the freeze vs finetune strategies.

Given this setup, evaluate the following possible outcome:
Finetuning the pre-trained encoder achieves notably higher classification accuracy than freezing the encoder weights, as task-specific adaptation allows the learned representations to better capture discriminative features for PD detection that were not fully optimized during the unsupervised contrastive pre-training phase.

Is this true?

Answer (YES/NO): NO